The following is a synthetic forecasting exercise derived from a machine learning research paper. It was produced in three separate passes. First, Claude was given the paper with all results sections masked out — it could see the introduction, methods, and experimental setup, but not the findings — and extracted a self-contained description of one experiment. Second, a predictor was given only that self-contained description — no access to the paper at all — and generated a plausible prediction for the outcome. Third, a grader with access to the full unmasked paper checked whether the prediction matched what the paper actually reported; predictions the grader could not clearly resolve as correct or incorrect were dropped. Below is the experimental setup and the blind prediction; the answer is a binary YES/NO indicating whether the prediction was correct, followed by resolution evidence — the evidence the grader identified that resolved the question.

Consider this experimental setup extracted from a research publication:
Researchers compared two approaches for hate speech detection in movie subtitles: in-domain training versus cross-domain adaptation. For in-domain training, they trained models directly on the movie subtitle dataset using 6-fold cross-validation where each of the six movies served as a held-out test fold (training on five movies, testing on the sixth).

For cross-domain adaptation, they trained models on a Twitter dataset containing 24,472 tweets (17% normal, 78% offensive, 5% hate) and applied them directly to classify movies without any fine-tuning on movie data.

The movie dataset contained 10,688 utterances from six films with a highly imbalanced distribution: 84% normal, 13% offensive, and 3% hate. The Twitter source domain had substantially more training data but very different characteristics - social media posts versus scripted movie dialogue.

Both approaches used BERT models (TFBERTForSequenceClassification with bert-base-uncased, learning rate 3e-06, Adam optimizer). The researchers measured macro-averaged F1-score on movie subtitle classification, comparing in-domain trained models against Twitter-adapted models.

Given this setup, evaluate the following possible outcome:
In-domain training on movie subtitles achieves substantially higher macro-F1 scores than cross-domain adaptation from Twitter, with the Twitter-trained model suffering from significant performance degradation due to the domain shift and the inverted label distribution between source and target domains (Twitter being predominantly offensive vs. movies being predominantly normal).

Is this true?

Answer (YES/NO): NO